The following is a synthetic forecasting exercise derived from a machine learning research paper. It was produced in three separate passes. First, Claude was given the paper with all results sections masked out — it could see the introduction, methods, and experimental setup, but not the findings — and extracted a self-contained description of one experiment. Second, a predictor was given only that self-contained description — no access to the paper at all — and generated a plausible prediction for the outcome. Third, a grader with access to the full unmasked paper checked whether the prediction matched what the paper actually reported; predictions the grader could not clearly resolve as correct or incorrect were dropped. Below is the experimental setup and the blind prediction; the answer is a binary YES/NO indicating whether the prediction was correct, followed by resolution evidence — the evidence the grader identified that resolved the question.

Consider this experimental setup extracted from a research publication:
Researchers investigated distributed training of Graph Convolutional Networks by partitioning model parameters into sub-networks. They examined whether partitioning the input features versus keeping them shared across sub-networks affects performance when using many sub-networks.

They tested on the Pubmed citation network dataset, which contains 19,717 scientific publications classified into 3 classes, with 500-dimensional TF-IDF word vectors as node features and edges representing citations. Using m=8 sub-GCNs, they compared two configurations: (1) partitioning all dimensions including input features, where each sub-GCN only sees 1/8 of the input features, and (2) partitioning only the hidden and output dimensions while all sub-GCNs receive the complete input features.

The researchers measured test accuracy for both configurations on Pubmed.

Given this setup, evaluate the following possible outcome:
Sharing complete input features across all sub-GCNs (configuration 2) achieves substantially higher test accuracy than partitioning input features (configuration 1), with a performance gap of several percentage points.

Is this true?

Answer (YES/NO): YES